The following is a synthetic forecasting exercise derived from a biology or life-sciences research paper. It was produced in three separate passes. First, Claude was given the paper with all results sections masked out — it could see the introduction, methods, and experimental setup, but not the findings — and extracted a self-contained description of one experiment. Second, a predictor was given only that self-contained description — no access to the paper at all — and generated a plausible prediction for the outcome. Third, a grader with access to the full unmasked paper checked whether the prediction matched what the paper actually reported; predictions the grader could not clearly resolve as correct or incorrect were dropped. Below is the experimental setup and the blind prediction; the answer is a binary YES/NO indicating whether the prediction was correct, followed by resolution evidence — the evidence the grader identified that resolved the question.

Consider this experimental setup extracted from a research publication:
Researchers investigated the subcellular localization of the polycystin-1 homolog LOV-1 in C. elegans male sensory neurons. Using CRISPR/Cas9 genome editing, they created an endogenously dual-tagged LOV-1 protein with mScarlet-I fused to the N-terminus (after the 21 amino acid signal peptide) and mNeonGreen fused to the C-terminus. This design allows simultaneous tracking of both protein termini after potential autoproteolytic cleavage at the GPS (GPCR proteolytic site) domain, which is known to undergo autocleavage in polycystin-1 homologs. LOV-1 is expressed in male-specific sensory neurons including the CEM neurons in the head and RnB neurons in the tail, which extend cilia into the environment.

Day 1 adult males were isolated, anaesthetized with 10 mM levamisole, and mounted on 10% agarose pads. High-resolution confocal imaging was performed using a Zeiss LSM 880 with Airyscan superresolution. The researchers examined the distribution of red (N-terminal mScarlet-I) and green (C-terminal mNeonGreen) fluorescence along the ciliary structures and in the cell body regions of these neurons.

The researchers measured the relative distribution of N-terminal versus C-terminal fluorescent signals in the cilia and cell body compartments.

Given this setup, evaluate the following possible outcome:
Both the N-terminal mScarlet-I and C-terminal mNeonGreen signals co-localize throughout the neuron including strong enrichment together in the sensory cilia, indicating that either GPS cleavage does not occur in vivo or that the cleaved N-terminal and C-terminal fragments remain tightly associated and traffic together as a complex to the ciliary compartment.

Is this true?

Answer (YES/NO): NO